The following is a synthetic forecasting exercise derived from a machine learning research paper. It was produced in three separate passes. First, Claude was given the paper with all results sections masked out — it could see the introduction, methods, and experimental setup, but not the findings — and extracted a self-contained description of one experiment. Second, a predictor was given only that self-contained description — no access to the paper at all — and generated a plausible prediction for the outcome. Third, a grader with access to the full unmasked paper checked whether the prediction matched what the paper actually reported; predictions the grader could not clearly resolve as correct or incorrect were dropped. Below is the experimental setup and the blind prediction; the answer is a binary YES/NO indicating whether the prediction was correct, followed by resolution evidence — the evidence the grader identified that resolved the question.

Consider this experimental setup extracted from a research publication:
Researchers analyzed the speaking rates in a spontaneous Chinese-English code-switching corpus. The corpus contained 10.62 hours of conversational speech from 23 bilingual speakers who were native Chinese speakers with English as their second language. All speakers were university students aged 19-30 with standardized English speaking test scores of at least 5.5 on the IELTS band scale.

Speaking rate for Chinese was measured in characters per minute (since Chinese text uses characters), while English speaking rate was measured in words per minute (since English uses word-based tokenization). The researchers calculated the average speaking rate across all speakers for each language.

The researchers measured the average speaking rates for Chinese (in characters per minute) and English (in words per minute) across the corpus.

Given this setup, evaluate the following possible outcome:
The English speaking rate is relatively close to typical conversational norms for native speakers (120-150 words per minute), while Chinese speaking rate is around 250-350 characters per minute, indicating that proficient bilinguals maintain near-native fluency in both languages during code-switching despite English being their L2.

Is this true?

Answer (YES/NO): YES